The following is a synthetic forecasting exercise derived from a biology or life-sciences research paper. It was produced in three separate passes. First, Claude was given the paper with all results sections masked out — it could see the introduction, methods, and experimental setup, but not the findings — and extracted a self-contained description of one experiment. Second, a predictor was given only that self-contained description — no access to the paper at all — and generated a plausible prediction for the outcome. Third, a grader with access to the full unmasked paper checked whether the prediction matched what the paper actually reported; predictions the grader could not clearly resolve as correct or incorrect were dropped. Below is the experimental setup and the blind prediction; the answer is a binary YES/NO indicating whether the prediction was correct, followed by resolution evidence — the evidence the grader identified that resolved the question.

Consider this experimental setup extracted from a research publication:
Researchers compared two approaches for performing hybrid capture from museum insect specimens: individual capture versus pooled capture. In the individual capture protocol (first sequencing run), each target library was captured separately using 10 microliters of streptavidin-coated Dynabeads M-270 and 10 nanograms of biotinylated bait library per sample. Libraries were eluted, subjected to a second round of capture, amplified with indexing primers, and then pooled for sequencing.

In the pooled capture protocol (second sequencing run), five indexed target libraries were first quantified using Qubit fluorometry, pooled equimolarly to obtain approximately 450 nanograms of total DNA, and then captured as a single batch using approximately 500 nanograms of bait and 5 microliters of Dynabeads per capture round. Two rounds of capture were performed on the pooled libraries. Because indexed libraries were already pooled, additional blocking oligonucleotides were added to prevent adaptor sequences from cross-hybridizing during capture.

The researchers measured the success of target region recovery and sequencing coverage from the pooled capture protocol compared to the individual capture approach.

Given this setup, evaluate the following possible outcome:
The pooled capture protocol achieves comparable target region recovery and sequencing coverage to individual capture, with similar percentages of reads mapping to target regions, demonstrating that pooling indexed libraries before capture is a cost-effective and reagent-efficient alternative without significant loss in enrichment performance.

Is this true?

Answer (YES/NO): NO